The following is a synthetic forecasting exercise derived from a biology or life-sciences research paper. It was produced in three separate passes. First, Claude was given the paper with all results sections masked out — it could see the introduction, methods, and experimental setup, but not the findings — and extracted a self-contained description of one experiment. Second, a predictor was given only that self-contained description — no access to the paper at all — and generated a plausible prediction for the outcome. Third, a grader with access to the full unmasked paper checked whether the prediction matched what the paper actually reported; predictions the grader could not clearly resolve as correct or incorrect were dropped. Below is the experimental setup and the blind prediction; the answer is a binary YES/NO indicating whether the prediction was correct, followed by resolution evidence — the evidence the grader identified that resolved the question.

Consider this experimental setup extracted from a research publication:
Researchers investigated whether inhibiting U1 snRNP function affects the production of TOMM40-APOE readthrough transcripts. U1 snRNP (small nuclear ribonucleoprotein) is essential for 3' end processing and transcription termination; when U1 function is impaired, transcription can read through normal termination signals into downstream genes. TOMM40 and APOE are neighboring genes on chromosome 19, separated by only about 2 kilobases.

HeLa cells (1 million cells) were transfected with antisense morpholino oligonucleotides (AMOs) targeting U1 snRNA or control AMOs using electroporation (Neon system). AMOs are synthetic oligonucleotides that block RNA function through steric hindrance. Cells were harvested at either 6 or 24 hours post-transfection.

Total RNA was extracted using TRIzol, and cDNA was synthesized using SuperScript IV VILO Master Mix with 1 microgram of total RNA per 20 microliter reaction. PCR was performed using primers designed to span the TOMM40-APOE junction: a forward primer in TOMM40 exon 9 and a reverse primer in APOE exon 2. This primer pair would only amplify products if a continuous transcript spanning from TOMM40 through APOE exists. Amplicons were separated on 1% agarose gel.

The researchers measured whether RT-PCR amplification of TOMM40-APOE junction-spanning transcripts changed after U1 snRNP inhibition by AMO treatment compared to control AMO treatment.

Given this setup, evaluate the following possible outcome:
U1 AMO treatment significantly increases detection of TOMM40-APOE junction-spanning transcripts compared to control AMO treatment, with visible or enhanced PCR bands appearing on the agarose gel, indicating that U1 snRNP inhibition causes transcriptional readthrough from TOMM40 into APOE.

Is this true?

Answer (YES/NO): YES